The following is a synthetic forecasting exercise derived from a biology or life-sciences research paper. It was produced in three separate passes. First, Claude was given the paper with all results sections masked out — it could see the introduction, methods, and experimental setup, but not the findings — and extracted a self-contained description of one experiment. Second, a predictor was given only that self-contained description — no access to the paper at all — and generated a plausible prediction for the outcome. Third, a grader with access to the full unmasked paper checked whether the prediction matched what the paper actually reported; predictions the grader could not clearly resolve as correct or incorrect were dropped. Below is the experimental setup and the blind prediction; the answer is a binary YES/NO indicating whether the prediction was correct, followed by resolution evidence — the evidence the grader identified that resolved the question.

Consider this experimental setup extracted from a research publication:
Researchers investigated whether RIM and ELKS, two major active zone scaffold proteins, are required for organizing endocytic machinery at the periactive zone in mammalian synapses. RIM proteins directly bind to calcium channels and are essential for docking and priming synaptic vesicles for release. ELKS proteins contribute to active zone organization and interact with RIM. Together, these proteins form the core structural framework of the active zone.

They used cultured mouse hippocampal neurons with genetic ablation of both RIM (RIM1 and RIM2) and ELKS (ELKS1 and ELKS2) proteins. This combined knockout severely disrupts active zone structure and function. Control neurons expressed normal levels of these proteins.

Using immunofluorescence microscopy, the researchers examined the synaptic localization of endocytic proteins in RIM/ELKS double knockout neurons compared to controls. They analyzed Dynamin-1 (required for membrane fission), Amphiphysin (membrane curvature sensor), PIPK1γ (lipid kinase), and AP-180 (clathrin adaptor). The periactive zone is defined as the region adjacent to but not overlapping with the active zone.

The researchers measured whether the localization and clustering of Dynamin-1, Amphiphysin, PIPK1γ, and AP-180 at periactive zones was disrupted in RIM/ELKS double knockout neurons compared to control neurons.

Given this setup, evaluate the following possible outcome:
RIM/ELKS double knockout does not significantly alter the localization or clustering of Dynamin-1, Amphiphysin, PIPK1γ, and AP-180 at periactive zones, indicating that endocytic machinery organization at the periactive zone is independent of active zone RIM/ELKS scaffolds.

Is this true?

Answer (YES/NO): YES